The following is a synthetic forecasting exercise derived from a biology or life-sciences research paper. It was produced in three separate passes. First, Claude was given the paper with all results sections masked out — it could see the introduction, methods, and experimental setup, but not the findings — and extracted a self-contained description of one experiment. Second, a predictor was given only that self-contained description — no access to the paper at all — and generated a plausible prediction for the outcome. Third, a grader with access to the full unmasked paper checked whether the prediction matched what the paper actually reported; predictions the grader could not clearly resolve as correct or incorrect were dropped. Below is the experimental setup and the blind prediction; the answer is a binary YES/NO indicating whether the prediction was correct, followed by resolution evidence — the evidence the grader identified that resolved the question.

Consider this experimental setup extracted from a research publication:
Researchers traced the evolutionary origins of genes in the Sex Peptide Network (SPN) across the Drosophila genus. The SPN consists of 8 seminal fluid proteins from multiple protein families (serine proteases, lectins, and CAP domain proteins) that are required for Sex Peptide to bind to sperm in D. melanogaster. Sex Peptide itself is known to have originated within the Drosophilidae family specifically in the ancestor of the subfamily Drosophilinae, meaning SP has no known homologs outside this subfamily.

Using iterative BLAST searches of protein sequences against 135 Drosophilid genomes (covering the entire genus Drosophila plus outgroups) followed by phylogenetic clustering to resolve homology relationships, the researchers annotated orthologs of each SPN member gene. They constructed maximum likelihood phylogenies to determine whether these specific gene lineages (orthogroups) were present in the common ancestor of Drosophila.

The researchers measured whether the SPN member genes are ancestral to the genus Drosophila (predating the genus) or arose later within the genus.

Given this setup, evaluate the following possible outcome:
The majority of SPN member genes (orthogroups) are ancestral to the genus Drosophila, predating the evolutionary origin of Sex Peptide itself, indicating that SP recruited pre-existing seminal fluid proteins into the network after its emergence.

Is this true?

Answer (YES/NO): YES